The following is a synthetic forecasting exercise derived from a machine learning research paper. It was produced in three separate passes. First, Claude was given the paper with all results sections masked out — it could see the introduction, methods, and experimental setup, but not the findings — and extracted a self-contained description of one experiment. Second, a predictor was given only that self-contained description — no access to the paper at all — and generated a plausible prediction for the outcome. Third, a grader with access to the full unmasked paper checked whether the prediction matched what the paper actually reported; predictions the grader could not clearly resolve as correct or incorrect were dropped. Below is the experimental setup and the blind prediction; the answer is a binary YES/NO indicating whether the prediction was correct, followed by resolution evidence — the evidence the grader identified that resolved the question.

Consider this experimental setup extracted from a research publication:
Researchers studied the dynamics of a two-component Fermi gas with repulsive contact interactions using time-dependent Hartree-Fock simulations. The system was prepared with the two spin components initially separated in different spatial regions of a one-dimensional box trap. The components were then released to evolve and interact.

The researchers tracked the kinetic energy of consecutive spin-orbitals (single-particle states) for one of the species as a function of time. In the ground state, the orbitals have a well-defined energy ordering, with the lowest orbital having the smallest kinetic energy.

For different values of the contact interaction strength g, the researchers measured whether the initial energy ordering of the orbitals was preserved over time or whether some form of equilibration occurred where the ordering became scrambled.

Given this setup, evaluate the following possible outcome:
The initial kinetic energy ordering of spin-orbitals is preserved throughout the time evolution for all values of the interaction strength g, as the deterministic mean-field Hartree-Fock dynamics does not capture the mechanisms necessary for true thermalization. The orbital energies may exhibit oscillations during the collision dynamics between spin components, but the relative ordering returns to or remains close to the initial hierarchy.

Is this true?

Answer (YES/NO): NO